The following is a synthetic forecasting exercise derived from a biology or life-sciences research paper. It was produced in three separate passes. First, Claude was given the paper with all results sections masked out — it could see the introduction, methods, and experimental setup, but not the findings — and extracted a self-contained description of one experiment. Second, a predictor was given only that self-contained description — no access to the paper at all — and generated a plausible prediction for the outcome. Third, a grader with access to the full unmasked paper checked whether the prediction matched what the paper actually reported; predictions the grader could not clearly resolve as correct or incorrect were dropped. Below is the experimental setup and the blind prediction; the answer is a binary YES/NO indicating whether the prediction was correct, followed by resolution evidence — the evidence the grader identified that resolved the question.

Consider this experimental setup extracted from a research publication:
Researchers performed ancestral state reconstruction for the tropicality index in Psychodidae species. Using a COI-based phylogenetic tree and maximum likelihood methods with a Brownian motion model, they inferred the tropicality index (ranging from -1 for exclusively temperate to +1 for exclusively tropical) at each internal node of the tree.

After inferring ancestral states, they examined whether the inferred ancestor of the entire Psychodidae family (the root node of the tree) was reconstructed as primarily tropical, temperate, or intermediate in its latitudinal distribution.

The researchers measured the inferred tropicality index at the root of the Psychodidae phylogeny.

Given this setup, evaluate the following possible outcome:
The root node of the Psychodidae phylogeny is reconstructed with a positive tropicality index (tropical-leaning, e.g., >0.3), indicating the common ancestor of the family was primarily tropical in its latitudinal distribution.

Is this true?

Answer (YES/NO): YES